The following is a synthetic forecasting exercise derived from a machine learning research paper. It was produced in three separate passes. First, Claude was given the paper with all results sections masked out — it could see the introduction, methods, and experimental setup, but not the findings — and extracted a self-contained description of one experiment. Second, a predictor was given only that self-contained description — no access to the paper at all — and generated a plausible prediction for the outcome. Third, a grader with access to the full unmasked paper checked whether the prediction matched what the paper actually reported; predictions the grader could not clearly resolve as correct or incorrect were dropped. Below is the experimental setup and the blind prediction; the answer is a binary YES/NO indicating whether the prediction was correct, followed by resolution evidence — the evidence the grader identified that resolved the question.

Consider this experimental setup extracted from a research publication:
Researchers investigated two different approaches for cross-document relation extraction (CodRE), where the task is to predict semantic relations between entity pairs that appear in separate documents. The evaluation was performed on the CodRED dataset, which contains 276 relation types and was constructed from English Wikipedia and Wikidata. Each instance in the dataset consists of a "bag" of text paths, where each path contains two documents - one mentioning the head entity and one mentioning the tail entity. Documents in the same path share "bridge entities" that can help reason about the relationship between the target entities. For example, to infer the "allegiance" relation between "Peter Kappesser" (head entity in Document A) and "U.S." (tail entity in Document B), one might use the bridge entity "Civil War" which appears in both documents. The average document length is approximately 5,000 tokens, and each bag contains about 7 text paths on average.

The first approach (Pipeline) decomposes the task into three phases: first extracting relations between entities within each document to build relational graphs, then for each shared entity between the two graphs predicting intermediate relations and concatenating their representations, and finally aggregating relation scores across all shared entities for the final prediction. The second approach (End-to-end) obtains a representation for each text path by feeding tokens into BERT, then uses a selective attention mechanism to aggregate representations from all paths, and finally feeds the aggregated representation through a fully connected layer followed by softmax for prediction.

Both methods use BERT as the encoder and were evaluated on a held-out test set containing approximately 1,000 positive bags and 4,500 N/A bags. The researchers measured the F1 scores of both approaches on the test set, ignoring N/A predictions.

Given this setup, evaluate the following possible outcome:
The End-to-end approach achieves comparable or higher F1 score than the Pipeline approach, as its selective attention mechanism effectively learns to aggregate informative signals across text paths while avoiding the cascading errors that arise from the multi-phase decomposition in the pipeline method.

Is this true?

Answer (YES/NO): YES